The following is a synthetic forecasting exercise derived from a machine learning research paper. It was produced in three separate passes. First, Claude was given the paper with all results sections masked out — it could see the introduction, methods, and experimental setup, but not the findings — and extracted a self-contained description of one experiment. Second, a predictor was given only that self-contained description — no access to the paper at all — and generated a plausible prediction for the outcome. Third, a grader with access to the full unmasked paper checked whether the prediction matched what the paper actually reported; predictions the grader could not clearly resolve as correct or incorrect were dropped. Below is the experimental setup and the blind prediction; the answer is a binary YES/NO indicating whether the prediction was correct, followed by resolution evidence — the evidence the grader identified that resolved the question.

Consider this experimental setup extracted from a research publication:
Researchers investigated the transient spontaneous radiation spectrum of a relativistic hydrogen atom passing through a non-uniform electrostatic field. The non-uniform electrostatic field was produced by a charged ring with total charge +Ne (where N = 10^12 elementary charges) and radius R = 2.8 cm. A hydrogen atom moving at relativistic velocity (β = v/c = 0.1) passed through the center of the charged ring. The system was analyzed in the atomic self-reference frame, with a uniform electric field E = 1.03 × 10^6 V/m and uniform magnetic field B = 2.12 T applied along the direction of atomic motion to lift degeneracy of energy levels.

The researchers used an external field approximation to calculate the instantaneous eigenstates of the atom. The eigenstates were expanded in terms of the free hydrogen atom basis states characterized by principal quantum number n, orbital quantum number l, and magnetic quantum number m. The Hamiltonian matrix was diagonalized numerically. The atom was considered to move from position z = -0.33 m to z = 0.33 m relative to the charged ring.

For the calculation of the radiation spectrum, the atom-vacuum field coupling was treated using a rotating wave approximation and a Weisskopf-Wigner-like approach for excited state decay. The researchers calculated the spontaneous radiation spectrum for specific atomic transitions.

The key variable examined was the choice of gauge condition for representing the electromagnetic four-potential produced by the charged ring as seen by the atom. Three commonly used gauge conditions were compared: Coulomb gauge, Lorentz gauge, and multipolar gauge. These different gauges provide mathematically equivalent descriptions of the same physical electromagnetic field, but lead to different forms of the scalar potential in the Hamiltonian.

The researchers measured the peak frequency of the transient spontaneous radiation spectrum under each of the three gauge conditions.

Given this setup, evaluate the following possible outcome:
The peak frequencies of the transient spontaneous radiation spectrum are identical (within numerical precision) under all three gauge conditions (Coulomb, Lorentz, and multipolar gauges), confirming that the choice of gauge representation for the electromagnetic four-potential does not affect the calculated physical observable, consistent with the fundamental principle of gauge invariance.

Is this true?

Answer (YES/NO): NO